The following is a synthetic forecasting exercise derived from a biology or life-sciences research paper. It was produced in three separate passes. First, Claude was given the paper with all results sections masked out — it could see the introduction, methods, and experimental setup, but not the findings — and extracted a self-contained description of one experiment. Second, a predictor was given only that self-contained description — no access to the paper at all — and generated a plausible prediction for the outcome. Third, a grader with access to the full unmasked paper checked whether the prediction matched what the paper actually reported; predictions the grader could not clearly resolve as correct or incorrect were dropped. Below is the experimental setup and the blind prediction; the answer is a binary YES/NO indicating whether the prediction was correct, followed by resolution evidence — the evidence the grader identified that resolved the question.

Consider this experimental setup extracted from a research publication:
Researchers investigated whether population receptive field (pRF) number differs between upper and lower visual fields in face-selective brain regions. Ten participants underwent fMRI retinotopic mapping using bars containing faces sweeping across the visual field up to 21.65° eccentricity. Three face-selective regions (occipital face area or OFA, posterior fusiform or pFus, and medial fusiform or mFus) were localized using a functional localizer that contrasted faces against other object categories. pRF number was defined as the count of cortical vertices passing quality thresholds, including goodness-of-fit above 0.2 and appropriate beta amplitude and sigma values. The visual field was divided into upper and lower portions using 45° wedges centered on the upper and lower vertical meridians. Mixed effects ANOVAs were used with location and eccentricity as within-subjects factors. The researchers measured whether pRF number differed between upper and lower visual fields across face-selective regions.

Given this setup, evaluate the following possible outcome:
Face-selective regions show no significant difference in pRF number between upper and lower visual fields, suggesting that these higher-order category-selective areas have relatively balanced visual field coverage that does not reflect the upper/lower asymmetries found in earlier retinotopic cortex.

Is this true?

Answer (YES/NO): NO